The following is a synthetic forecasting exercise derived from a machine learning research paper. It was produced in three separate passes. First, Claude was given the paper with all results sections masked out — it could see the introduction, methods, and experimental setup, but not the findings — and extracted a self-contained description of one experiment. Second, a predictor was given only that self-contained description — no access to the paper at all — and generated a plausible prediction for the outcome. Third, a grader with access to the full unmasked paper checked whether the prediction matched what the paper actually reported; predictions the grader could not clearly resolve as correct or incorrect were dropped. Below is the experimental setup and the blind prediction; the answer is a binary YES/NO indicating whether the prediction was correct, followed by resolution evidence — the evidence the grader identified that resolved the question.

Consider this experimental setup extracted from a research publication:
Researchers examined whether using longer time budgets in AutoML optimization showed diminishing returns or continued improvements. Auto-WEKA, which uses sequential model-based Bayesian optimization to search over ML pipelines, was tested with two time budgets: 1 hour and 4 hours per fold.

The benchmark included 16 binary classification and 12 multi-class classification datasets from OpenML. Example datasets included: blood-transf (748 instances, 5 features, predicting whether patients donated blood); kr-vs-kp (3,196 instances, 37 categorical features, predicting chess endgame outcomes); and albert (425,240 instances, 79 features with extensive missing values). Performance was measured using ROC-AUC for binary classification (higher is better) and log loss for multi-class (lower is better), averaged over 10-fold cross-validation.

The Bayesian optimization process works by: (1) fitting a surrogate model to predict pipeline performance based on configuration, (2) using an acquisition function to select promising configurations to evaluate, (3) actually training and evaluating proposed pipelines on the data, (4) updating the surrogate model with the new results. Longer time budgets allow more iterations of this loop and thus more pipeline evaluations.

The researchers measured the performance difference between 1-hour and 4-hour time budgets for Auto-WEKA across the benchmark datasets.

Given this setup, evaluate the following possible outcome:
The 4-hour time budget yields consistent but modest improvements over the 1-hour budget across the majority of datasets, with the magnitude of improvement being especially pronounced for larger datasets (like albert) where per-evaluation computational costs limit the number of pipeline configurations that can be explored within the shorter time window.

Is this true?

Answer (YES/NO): NO